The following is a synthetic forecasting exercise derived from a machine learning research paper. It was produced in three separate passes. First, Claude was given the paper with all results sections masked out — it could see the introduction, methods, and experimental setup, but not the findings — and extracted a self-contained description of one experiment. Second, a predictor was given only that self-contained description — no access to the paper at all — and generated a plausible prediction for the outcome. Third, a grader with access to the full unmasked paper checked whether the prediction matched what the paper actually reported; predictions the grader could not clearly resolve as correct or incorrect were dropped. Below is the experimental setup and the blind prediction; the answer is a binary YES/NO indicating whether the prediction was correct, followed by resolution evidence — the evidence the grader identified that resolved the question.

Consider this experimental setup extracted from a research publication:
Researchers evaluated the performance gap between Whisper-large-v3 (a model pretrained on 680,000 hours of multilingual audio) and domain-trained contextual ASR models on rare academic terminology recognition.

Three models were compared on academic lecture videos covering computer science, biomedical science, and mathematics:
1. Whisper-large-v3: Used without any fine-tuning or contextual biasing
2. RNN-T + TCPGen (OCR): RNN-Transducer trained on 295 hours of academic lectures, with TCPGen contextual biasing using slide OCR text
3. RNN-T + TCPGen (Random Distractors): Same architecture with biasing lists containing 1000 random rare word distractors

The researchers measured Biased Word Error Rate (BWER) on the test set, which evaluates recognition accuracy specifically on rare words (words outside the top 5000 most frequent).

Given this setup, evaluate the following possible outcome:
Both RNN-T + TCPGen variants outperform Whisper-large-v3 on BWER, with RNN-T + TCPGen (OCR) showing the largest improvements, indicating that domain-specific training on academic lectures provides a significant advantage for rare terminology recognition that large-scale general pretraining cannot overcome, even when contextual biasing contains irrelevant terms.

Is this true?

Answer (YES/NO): NO